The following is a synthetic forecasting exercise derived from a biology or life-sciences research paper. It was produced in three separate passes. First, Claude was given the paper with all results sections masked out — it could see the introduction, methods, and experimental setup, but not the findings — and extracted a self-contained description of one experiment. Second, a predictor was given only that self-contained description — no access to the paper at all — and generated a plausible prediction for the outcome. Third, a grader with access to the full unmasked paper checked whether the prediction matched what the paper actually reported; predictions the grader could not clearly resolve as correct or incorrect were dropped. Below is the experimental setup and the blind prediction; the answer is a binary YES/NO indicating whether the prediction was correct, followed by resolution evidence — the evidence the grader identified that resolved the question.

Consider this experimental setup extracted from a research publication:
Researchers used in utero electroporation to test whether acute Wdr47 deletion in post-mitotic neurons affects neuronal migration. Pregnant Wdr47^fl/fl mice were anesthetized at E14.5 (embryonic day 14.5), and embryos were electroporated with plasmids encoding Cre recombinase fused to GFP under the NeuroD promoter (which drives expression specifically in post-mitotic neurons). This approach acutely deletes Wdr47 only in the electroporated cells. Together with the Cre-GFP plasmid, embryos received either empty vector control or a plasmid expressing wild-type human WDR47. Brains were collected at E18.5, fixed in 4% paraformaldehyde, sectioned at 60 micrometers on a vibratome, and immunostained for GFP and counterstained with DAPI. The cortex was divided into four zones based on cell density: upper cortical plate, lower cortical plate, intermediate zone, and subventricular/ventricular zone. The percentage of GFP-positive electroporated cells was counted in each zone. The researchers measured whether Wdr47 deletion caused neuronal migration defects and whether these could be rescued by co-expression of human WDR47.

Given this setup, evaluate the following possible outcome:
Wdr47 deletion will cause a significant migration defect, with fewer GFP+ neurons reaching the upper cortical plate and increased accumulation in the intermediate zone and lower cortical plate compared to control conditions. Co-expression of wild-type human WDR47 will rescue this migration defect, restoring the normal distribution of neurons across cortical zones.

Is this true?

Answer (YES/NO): YES